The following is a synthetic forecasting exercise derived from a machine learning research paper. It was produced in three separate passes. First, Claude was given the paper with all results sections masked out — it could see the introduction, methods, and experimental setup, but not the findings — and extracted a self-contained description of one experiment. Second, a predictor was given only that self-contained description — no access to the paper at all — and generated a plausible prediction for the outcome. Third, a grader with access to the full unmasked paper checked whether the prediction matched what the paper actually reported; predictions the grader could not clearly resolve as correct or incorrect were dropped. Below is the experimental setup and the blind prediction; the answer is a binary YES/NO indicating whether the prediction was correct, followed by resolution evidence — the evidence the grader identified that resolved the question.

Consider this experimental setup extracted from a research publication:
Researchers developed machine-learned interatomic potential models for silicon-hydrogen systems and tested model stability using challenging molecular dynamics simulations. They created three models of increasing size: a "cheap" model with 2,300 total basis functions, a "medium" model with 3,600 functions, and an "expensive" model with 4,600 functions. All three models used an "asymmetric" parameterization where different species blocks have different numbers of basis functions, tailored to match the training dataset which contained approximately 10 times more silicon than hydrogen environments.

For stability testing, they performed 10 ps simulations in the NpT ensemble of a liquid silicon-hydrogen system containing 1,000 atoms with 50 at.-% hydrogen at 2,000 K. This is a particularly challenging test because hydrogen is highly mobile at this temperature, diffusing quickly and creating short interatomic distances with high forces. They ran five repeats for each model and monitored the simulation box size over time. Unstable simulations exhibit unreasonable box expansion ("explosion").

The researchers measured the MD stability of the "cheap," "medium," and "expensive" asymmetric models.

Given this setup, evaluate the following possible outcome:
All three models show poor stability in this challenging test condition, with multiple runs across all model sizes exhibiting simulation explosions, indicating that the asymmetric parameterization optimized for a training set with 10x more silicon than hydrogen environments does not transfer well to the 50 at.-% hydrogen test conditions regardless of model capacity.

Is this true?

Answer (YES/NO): NO